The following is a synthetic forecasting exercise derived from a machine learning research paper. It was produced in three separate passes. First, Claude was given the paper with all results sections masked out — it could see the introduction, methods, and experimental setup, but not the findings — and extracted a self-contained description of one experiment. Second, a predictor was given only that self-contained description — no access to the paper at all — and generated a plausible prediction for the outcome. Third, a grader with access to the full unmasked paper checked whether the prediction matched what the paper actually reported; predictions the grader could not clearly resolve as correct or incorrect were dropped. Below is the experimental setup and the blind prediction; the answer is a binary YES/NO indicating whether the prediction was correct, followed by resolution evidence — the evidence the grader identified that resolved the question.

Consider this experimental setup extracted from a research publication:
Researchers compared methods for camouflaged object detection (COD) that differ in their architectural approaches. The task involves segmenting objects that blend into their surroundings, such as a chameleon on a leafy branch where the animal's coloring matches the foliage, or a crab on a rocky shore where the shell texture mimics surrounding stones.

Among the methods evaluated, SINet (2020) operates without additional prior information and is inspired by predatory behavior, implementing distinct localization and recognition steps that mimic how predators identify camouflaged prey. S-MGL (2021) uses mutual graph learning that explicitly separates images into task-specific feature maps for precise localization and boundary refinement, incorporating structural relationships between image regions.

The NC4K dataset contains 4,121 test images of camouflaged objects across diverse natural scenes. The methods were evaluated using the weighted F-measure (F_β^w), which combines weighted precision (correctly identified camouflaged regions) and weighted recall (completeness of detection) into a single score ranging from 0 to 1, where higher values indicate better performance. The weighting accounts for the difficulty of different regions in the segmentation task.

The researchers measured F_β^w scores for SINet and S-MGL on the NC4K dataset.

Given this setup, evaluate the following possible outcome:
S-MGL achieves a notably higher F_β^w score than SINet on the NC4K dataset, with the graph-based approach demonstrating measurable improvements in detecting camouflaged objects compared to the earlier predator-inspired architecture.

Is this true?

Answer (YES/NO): NO